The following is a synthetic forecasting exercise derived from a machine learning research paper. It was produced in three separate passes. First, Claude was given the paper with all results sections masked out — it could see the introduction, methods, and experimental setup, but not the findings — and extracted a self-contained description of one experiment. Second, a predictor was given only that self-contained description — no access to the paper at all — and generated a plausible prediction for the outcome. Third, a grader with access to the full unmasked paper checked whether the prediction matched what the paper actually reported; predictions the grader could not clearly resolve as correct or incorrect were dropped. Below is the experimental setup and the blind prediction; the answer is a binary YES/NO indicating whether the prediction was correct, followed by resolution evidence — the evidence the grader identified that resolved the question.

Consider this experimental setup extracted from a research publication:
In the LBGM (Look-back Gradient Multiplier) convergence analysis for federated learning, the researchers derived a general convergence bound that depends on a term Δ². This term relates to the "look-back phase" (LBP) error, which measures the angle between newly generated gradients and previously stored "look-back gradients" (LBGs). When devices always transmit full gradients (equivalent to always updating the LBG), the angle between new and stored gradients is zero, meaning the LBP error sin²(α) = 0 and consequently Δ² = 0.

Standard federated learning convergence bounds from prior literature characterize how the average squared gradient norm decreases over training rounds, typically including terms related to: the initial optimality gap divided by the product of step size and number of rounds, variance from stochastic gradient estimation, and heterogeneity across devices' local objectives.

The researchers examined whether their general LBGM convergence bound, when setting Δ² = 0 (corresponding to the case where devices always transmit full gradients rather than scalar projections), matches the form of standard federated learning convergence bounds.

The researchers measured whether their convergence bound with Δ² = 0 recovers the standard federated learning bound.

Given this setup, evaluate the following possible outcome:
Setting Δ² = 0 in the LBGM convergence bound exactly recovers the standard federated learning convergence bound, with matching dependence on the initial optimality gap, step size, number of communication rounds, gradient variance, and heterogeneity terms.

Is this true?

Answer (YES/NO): YES